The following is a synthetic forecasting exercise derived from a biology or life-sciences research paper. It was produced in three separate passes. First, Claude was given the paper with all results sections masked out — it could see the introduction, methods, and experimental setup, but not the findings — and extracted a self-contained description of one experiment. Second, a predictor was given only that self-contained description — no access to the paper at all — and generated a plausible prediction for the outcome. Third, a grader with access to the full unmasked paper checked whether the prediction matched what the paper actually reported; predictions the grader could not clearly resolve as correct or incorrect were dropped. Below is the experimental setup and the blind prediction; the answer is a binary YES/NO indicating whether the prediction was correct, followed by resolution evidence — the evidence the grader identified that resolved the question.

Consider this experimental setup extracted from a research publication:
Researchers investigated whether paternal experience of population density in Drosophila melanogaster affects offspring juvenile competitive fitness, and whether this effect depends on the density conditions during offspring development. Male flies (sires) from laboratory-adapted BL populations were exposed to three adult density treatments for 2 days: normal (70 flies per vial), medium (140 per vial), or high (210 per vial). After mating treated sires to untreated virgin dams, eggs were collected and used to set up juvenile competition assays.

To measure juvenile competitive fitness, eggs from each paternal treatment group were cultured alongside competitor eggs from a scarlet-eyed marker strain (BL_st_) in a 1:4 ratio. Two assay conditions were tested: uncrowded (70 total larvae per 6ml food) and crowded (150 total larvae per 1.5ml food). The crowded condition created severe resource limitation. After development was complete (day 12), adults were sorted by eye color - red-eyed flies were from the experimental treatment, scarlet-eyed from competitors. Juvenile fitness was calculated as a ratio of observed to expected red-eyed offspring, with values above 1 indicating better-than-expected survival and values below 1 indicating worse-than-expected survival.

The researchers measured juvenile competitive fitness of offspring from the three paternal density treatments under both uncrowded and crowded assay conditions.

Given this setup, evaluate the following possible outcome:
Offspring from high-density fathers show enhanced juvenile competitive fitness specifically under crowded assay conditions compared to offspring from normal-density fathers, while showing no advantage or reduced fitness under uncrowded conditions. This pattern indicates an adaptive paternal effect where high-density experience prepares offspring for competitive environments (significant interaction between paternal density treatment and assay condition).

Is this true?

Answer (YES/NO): NO